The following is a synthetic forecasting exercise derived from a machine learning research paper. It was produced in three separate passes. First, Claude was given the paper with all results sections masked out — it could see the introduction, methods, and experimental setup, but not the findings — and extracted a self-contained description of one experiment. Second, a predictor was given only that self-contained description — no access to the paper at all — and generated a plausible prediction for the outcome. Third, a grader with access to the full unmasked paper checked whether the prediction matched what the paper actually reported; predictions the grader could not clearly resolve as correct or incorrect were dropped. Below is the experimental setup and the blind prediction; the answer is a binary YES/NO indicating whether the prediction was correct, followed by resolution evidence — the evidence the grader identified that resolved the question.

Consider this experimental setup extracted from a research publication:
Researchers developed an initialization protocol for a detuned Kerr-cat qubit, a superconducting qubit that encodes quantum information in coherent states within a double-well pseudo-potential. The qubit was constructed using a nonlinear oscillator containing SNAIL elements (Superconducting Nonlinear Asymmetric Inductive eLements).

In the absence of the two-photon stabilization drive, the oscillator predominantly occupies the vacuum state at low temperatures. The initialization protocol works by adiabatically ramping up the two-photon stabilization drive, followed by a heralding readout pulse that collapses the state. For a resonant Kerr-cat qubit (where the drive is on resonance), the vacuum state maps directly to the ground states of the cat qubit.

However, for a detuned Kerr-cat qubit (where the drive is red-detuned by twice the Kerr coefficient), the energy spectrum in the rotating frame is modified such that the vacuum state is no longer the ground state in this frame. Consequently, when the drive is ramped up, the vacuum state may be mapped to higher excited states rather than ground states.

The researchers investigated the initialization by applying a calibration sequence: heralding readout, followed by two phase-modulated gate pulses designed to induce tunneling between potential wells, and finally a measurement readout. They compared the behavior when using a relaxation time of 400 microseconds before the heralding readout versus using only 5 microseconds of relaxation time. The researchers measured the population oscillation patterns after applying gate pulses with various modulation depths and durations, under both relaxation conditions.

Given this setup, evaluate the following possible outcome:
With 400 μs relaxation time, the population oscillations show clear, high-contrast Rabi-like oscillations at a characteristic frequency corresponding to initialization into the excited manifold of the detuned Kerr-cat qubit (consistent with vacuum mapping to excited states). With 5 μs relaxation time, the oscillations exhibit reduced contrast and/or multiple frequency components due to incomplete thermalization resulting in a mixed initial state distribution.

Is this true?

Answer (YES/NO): NO